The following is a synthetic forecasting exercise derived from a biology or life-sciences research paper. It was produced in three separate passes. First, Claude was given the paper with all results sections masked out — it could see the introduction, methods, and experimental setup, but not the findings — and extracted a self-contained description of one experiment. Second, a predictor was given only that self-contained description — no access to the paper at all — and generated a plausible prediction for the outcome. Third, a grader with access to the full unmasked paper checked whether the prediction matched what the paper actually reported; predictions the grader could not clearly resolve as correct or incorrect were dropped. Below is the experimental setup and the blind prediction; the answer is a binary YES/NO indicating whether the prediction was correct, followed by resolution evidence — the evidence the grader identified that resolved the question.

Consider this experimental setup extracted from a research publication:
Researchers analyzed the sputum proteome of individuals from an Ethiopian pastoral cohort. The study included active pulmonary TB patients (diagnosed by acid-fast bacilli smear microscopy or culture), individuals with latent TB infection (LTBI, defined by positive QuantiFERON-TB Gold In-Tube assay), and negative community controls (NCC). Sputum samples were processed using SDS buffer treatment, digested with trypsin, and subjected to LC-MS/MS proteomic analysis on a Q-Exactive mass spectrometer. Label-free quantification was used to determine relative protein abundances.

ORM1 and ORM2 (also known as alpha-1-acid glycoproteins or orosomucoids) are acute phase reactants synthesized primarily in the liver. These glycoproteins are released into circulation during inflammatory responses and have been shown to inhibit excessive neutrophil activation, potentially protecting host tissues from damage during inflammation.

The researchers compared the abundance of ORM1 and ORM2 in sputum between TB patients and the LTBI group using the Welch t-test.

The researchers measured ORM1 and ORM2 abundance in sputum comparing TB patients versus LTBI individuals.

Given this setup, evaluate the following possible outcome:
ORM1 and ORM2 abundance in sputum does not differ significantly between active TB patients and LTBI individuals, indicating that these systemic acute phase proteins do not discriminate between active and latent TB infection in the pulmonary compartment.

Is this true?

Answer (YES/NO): NO